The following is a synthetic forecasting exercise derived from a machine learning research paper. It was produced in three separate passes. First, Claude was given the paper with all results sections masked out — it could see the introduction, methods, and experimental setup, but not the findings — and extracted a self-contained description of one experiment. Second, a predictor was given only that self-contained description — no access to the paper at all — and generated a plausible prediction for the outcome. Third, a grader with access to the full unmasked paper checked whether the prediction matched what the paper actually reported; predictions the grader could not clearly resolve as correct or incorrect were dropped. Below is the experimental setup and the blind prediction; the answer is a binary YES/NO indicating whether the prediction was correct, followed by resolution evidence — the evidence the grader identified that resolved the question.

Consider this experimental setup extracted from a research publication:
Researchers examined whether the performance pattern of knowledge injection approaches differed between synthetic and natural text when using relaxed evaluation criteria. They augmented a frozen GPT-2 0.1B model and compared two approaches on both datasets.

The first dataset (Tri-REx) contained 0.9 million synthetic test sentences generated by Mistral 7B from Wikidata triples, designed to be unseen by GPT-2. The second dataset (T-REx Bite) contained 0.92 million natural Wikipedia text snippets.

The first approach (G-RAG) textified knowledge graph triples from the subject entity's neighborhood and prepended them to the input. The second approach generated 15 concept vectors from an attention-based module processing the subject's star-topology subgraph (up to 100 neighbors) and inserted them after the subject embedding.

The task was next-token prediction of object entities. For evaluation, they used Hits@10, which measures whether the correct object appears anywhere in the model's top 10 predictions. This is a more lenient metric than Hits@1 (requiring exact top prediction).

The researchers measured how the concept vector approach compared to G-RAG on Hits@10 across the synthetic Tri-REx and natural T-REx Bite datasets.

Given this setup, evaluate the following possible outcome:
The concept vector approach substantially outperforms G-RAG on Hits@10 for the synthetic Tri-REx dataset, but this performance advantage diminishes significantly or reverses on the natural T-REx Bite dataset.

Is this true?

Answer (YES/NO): NO